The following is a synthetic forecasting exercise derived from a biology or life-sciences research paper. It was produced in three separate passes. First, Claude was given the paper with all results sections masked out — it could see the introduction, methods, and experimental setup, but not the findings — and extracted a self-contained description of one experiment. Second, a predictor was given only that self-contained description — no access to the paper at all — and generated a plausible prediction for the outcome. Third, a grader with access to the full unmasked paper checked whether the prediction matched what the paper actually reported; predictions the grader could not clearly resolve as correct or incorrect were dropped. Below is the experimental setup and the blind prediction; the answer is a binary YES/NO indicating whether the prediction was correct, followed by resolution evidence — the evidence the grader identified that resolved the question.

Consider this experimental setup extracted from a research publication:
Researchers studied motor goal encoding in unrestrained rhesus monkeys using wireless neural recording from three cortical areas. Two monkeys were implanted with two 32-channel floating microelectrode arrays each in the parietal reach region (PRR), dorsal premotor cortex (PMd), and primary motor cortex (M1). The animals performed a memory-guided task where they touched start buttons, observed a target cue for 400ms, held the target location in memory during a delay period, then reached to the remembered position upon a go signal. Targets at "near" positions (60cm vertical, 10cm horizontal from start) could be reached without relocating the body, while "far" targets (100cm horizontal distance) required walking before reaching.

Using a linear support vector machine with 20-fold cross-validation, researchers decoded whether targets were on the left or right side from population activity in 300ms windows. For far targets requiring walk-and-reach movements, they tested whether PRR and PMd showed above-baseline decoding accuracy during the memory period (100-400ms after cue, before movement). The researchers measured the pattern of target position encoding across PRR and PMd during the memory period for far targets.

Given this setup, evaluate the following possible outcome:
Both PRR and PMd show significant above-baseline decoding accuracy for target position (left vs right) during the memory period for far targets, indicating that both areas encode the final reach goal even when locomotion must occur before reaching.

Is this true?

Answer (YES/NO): YES